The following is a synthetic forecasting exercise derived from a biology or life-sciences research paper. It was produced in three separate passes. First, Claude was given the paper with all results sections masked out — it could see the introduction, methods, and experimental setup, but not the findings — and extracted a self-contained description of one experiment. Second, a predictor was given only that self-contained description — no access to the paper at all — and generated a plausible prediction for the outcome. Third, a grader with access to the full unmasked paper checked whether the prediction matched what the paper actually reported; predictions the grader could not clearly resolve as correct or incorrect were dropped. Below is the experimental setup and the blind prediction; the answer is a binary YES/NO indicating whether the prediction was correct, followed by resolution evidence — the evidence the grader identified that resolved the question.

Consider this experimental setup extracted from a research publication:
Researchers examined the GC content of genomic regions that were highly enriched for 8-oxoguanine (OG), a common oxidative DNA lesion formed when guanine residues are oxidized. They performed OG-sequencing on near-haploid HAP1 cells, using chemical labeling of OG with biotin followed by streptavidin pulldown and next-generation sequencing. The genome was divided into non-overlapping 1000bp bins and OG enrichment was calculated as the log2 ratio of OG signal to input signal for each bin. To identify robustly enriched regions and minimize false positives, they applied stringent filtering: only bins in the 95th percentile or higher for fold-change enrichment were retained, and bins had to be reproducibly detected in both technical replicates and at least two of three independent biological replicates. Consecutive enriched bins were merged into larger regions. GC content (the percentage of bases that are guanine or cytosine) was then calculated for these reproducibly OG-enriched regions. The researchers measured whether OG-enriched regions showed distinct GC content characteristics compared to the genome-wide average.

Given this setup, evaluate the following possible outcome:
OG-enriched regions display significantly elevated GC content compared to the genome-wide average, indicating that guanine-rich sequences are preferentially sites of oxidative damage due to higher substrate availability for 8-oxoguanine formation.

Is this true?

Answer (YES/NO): YES